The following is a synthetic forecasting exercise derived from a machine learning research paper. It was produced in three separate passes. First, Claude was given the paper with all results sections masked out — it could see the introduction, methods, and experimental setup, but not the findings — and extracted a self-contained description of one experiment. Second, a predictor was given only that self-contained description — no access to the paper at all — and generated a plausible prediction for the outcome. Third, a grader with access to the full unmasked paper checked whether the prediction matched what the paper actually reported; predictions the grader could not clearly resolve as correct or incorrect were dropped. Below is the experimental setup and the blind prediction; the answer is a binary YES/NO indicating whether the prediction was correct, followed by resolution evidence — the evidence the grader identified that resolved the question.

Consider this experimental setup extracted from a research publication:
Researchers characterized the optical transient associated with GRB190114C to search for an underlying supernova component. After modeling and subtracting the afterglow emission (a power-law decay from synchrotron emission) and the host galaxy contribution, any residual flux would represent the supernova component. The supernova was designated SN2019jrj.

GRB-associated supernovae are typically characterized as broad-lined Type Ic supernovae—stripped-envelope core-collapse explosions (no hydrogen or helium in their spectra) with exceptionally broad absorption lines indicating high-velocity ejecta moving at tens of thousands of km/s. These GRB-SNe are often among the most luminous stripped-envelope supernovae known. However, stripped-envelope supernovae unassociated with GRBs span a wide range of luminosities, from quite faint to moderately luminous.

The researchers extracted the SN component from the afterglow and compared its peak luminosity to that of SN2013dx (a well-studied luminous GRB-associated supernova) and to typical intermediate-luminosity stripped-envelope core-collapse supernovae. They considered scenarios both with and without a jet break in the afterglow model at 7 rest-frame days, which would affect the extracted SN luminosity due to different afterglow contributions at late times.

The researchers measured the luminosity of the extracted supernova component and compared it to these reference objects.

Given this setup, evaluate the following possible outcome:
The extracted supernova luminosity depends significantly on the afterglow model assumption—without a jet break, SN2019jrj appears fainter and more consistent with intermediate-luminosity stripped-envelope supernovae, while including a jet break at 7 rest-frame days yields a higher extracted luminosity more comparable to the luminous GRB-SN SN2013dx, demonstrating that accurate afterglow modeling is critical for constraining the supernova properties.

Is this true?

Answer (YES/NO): YES